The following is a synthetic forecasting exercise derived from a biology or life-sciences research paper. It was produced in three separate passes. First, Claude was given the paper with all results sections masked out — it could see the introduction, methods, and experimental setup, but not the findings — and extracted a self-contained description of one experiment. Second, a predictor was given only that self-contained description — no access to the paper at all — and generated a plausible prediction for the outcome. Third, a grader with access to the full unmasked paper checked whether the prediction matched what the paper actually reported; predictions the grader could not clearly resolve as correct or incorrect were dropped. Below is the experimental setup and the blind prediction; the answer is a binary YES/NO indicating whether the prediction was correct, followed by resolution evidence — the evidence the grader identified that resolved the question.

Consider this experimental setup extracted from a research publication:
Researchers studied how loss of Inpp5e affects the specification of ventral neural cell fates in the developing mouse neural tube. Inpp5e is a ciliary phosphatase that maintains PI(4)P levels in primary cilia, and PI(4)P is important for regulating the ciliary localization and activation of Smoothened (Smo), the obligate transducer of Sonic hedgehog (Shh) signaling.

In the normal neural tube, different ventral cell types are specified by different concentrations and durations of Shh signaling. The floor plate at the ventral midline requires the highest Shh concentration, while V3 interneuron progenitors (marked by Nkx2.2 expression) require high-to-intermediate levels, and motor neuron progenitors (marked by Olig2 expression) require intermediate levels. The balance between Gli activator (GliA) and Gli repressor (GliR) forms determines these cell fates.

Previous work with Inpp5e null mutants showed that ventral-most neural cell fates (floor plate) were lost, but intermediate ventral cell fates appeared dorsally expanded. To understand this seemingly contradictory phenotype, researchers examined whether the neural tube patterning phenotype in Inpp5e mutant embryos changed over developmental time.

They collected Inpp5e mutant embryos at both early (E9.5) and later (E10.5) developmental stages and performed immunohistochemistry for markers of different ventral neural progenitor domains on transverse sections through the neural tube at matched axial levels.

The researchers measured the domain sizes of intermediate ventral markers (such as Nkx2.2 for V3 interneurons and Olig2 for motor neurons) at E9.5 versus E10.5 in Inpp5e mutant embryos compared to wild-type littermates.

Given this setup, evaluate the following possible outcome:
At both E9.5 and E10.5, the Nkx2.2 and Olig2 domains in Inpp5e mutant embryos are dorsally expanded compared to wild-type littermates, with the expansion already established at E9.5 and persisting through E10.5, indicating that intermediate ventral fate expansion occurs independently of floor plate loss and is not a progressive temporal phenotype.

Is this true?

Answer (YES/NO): NO